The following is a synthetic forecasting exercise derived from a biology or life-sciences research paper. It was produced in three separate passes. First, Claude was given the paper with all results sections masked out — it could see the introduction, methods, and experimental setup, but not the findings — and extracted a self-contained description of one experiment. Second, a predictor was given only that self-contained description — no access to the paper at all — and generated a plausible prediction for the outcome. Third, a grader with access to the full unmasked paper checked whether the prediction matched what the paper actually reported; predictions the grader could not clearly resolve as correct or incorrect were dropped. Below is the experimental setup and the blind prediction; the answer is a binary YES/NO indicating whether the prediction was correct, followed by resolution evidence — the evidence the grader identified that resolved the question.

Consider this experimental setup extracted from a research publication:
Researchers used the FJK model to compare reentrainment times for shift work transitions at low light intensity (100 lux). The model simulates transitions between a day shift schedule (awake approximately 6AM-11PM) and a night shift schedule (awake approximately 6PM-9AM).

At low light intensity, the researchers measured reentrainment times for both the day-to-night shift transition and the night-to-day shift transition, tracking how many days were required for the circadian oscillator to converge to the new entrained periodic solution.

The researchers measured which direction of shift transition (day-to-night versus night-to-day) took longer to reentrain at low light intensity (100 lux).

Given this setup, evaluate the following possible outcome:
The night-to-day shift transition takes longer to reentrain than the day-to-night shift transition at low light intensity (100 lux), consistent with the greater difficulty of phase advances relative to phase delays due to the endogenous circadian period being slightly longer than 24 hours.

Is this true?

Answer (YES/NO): YES